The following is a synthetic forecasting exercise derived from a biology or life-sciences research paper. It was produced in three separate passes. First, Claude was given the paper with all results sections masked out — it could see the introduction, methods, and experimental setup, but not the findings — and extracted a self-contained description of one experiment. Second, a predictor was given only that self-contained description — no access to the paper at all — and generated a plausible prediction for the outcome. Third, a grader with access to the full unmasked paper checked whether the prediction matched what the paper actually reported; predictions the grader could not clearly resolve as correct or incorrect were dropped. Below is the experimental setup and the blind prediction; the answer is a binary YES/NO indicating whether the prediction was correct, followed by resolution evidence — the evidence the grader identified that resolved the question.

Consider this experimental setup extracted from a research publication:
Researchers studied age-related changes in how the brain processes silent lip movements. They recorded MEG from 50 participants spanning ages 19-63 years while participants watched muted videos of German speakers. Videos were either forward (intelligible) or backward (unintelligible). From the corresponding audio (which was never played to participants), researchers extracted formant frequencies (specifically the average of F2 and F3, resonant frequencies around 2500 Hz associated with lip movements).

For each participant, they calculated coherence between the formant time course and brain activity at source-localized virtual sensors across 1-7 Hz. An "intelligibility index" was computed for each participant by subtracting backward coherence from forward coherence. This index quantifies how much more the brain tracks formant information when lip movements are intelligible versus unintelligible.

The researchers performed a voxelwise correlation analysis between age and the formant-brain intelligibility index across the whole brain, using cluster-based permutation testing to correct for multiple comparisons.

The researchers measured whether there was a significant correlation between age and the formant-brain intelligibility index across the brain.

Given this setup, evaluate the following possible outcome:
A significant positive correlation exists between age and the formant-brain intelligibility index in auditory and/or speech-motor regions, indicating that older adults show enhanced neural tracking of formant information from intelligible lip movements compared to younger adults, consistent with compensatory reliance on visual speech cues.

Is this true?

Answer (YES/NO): NO